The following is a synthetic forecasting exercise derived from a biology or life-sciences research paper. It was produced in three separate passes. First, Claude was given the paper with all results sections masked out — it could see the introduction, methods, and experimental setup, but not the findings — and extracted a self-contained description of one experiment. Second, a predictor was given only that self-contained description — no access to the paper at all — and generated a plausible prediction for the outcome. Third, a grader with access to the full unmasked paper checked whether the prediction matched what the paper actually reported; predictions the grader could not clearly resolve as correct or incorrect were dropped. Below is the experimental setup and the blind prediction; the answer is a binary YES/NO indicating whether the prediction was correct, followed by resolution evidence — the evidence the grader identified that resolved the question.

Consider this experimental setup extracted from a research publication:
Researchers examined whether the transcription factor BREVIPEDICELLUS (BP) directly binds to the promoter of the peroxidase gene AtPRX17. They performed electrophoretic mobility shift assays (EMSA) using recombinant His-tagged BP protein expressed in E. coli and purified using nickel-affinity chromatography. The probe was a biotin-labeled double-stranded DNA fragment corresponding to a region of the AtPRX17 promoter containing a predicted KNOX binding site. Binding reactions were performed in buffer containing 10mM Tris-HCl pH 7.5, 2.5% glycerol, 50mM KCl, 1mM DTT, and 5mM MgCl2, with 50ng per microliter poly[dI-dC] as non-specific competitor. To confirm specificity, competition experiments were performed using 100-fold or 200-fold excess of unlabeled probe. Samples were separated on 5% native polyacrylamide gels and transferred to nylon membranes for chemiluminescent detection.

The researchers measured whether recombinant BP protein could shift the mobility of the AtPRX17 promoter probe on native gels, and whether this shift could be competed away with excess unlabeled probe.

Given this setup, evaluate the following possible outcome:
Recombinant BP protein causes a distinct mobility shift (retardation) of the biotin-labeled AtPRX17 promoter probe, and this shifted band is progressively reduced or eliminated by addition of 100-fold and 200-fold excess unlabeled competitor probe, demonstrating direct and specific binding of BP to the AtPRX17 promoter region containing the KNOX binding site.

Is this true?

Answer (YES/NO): YES